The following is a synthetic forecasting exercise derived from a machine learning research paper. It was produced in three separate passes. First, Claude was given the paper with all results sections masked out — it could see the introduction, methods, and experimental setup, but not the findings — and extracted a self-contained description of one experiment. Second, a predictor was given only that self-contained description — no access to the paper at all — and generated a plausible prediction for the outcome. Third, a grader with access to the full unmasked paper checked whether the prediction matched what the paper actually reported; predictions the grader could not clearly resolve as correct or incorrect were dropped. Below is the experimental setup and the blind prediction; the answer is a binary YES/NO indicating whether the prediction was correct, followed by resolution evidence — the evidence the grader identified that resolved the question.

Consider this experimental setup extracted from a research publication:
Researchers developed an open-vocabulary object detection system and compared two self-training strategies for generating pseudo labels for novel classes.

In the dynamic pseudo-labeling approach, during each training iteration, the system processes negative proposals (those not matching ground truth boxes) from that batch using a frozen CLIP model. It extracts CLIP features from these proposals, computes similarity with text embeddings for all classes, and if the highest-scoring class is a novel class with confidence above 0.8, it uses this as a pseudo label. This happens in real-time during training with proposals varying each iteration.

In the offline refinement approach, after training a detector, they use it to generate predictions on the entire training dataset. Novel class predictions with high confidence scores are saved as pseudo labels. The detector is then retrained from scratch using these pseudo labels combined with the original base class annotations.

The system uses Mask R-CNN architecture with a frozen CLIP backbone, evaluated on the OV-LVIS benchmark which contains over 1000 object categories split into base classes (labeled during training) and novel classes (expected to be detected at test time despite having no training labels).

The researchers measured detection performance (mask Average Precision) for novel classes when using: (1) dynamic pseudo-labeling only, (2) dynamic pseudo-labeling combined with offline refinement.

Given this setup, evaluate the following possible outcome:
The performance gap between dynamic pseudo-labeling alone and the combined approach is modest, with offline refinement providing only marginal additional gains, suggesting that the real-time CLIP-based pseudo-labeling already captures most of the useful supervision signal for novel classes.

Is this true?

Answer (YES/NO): YES